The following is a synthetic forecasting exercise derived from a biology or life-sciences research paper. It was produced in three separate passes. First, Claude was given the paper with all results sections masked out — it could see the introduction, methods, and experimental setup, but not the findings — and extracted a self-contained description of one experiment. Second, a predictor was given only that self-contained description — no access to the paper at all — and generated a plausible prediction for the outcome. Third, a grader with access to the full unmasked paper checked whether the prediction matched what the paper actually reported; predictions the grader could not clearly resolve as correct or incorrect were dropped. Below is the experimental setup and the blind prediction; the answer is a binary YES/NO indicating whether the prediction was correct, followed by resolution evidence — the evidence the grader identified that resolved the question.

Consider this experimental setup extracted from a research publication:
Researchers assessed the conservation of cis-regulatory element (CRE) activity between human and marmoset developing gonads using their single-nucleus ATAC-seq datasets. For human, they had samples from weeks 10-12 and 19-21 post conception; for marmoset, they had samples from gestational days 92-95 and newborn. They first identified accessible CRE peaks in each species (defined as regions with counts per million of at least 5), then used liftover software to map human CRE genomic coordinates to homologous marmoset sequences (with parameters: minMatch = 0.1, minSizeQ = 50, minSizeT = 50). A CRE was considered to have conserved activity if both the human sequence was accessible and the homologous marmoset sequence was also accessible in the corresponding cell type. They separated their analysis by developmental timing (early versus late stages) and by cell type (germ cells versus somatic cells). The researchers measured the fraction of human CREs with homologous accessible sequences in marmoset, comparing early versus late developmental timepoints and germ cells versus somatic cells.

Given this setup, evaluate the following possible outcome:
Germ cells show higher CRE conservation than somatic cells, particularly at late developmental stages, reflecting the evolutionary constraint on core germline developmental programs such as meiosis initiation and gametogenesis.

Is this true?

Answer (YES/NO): NO